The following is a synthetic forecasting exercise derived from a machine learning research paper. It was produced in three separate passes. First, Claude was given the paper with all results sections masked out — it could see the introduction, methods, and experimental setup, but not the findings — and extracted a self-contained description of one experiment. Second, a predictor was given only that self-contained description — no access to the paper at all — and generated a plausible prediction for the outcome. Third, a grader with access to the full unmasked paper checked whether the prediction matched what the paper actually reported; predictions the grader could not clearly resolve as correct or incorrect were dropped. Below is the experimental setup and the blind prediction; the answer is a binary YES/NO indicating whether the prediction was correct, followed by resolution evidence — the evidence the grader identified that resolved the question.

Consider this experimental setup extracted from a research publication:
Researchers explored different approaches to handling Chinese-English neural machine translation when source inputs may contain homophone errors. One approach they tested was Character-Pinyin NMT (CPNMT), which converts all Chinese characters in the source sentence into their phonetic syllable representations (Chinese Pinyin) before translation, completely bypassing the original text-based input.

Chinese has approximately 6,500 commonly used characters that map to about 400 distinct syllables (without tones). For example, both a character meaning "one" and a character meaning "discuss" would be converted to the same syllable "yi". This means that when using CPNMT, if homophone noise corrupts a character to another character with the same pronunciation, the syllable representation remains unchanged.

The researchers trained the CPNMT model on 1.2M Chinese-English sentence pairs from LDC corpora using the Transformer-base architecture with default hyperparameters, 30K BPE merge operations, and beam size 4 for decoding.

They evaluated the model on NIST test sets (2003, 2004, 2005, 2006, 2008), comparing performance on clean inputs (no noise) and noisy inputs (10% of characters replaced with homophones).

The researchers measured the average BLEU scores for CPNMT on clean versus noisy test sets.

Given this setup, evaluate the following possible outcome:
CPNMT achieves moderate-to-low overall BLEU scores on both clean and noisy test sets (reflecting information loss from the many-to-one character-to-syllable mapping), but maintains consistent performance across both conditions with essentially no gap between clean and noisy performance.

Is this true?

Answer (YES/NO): YES